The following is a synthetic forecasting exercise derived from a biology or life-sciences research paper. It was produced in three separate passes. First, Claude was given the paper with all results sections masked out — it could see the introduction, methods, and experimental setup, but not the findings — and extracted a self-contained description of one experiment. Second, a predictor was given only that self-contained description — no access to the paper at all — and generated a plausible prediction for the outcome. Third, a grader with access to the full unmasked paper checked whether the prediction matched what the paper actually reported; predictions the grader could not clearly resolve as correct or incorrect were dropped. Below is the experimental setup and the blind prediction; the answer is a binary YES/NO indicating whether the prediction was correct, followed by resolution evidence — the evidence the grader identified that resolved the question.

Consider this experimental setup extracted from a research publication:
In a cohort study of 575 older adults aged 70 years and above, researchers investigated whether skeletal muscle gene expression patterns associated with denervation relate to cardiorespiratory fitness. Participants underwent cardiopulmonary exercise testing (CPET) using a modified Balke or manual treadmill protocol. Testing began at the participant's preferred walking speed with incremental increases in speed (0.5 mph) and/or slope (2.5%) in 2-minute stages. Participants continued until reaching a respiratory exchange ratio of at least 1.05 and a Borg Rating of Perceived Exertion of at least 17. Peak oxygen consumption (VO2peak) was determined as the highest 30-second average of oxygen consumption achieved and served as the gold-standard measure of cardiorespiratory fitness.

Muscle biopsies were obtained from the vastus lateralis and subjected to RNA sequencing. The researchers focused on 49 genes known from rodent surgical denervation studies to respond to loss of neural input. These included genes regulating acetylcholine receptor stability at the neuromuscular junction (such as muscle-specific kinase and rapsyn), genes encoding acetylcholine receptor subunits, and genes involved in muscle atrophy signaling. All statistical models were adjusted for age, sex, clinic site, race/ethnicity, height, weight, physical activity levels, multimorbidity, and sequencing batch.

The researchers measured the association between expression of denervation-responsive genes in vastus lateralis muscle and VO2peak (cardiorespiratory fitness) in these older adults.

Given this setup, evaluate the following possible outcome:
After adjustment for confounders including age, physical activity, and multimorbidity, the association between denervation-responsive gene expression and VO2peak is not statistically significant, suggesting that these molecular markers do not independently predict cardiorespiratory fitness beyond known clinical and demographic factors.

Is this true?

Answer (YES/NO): NO